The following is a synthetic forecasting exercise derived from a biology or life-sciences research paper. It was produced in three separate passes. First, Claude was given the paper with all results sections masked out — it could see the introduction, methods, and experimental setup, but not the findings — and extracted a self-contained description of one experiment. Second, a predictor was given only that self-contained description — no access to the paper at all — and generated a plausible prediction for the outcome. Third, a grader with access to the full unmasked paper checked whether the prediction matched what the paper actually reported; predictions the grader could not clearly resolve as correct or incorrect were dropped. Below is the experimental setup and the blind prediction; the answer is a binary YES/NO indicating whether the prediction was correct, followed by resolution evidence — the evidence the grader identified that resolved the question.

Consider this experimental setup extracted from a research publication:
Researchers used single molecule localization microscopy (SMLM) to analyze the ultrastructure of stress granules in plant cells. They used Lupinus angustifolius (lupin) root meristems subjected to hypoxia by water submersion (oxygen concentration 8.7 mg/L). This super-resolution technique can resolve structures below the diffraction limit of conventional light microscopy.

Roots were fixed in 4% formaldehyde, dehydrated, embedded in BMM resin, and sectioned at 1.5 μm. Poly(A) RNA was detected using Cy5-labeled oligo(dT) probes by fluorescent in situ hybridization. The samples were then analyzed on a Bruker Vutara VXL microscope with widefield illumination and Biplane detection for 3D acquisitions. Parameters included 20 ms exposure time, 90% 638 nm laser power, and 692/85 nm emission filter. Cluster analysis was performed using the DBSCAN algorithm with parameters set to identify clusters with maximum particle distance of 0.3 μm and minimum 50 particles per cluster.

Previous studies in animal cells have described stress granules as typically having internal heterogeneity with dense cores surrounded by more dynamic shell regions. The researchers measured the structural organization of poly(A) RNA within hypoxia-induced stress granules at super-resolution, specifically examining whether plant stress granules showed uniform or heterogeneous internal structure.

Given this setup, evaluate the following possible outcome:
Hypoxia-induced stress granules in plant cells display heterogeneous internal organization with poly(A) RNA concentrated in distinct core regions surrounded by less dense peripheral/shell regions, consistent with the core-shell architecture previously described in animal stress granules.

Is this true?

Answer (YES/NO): NO